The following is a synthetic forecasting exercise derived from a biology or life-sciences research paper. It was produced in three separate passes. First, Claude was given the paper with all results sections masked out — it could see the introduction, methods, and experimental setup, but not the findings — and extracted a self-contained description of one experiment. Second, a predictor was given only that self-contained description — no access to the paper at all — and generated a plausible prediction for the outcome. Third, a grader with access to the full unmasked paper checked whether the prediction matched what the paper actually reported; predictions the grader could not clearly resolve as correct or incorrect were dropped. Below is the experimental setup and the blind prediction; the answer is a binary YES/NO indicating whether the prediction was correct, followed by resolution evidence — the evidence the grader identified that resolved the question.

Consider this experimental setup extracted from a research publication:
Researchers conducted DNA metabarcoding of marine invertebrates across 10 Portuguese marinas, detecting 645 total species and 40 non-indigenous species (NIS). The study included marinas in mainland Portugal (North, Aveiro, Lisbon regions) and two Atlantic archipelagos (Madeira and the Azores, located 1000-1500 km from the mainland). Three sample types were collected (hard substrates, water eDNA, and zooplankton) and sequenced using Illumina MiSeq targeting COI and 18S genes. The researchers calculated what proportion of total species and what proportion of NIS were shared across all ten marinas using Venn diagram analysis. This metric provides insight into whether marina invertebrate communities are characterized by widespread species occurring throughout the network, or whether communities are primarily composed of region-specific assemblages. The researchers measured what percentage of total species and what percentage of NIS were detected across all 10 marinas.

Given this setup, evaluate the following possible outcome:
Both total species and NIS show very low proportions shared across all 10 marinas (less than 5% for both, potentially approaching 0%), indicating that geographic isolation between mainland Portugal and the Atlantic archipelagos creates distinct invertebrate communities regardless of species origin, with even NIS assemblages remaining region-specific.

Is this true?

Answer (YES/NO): NO